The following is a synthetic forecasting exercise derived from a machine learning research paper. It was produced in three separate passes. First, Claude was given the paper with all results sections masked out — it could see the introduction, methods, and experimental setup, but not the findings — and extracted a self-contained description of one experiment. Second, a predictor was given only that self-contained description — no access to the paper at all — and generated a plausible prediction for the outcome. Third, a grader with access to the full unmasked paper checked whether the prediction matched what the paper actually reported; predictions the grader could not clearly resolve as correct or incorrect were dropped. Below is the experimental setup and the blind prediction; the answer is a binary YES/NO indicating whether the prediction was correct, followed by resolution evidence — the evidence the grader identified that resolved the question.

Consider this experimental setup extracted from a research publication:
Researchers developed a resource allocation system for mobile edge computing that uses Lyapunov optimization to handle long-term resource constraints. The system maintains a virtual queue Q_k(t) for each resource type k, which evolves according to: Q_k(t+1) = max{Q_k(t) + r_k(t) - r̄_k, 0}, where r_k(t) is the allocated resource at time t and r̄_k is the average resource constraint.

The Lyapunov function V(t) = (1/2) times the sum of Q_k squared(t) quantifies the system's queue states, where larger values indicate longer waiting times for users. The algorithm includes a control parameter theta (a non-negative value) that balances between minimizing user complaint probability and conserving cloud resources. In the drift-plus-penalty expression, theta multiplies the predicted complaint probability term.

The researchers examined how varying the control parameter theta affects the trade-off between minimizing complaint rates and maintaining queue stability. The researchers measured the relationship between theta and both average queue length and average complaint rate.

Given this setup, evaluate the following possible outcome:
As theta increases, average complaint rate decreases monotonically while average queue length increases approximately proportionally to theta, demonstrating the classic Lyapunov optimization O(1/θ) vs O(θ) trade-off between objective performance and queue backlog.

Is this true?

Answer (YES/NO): NO